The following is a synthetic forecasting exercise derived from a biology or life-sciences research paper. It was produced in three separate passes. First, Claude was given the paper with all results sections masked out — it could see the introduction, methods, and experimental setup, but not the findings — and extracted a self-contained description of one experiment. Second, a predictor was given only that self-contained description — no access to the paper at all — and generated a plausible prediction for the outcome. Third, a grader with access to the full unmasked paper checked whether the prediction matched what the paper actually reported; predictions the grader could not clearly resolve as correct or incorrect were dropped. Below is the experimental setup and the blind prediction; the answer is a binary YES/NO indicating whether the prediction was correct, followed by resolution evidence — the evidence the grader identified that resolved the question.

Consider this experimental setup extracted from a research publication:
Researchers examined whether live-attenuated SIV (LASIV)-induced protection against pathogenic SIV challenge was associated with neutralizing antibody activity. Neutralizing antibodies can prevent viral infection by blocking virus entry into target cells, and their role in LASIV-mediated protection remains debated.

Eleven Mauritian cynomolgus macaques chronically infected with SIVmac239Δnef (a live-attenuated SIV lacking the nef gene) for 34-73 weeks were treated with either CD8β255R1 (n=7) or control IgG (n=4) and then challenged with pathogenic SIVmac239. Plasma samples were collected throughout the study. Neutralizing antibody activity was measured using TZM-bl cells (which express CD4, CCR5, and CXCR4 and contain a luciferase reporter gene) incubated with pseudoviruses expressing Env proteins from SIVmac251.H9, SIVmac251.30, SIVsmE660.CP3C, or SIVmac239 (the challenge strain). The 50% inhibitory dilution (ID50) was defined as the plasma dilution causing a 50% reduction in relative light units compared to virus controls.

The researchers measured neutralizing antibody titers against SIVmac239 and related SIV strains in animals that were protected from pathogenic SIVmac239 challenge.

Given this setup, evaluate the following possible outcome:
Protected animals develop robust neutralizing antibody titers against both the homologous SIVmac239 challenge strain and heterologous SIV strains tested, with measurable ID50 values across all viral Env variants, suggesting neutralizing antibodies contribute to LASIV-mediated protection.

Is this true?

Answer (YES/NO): NO